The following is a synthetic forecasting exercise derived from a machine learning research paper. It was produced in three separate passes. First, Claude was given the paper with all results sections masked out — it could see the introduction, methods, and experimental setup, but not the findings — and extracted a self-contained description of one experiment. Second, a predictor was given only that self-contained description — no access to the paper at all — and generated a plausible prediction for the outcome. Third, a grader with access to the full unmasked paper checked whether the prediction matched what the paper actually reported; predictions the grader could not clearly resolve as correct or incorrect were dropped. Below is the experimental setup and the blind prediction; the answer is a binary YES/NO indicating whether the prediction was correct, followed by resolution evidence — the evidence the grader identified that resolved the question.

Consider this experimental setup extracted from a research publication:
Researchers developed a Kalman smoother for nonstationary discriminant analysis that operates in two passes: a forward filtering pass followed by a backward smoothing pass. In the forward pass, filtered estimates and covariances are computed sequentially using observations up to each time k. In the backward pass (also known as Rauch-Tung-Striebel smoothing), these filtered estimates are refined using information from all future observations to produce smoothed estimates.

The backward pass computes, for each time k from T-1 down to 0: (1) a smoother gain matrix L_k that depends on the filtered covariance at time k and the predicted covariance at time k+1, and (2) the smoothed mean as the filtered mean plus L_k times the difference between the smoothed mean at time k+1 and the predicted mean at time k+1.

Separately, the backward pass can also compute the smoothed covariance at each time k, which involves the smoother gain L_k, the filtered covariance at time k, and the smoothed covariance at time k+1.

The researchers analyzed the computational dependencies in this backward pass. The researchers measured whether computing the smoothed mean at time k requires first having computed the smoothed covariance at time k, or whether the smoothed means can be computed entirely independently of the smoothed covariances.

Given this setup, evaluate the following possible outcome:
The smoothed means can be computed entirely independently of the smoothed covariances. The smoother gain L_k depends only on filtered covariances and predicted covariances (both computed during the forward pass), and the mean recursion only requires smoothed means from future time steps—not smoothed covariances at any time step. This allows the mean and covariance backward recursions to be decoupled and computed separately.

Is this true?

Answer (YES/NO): YES